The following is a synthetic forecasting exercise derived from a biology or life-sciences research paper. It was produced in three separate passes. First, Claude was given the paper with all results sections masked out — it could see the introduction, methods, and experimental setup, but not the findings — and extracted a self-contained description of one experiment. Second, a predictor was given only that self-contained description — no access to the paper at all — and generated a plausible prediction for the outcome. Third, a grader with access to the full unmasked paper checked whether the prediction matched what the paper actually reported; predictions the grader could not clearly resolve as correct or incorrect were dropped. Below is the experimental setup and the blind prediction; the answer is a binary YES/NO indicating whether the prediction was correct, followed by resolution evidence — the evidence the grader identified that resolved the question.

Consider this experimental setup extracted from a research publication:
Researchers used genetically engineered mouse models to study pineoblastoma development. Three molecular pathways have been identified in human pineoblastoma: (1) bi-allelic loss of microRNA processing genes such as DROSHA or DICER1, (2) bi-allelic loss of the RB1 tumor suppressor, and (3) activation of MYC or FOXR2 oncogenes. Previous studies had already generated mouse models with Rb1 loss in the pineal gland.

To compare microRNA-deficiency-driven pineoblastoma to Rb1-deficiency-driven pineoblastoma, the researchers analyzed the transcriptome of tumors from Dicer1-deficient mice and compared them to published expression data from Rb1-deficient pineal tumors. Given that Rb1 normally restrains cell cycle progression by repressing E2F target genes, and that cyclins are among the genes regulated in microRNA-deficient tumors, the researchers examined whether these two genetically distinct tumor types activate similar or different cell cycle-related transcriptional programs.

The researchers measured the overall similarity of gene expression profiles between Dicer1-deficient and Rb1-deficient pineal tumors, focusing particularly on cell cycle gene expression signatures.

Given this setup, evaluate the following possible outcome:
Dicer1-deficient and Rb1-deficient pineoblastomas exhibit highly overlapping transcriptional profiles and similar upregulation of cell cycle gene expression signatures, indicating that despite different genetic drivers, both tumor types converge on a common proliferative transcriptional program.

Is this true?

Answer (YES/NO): YES